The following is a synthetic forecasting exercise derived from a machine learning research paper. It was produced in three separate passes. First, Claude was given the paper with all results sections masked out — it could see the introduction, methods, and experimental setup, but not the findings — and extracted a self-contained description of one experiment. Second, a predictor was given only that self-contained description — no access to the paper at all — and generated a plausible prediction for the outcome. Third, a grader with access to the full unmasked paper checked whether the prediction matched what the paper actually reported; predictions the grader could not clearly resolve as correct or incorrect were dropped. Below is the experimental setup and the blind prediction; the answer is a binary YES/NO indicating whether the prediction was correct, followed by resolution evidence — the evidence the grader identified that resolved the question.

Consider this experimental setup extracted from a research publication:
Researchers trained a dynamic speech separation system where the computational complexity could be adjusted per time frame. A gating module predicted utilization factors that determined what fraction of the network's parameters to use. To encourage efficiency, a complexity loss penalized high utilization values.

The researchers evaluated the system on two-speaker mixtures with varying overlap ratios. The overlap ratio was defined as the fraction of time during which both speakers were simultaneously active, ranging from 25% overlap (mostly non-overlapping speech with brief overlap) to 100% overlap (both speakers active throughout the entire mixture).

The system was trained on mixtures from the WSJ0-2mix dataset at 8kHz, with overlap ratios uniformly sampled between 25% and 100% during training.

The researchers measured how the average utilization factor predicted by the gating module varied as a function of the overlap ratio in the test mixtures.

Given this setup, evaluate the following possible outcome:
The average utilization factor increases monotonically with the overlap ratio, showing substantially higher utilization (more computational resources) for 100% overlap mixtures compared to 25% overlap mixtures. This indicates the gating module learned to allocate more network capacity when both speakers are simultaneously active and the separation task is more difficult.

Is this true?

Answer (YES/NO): YES